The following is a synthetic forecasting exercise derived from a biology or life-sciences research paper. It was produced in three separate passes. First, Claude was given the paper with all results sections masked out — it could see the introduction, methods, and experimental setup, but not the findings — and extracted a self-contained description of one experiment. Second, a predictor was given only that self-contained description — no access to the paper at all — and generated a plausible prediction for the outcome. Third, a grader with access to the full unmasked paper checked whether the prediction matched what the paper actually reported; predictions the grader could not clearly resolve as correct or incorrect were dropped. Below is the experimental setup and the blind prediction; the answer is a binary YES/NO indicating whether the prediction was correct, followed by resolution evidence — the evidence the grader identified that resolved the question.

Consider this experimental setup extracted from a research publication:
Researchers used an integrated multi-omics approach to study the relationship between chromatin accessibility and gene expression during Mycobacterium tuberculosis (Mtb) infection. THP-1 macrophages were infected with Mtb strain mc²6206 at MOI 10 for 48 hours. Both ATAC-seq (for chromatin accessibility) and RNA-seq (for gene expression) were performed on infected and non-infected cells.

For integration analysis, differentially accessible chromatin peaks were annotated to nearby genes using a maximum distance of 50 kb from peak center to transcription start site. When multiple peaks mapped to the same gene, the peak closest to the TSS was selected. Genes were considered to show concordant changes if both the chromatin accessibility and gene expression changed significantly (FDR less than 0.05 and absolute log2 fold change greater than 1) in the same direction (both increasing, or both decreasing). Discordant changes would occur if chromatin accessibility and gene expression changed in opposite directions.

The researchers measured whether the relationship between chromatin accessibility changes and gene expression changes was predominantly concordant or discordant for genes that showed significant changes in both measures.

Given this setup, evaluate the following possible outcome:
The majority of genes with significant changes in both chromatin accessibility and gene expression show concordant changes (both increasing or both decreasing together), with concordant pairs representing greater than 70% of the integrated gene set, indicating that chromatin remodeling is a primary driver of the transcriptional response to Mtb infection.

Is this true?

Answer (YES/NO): YES